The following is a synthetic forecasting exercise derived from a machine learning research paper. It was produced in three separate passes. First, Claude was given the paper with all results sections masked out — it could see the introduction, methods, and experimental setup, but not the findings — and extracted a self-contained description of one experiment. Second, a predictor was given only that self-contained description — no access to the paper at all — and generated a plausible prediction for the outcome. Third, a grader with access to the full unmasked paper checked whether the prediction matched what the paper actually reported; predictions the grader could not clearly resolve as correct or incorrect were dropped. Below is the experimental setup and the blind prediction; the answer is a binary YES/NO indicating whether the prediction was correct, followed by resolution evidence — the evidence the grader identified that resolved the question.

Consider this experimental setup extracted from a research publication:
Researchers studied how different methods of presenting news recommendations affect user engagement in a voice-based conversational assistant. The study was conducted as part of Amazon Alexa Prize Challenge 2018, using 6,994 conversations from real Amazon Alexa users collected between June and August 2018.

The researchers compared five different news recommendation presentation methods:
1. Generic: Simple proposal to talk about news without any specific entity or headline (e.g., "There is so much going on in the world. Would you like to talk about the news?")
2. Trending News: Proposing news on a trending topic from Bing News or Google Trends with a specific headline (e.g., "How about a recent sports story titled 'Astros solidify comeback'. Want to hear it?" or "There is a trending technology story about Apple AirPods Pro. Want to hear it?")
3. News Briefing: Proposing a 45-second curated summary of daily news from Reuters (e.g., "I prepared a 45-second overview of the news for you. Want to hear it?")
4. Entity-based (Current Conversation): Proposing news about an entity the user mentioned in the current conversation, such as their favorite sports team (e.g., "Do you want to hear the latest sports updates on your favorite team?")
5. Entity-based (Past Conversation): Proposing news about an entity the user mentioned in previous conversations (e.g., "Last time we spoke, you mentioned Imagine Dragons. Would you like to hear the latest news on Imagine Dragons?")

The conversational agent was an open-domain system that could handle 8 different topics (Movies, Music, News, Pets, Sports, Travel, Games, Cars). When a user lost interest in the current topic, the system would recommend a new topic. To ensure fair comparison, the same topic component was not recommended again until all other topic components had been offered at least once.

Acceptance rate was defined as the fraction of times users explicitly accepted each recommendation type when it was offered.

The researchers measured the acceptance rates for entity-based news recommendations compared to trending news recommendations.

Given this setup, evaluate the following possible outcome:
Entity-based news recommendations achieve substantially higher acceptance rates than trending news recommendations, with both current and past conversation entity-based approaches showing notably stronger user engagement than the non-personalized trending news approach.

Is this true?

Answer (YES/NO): YES